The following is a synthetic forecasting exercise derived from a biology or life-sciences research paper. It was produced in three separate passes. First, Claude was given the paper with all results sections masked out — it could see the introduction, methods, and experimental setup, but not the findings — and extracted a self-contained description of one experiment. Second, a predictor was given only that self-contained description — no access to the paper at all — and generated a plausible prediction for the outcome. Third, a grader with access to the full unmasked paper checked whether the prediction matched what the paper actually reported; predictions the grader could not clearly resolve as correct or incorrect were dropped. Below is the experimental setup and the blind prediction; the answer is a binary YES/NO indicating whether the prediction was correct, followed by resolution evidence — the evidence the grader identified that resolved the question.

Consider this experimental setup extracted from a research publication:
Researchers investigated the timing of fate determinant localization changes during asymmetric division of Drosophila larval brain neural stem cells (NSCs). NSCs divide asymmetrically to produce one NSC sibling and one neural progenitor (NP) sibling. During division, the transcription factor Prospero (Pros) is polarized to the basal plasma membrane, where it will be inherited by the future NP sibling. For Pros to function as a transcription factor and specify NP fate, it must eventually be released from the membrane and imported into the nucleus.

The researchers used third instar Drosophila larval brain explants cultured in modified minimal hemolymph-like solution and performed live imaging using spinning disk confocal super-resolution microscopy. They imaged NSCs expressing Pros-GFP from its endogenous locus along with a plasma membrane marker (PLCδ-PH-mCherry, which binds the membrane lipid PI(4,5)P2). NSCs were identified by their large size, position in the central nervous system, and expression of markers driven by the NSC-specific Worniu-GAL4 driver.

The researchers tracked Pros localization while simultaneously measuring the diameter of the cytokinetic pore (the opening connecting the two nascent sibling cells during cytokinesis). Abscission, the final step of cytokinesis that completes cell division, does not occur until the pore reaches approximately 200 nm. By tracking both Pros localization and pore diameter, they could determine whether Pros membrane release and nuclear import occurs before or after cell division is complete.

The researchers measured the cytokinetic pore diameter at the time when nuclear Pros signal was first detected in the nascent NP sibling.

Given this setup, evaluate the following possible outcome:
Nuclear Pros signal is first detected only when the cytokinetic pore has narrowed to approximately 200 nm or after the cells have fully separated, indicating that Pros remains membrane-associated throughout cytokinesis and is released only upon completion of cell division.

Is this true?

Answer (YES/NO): NO